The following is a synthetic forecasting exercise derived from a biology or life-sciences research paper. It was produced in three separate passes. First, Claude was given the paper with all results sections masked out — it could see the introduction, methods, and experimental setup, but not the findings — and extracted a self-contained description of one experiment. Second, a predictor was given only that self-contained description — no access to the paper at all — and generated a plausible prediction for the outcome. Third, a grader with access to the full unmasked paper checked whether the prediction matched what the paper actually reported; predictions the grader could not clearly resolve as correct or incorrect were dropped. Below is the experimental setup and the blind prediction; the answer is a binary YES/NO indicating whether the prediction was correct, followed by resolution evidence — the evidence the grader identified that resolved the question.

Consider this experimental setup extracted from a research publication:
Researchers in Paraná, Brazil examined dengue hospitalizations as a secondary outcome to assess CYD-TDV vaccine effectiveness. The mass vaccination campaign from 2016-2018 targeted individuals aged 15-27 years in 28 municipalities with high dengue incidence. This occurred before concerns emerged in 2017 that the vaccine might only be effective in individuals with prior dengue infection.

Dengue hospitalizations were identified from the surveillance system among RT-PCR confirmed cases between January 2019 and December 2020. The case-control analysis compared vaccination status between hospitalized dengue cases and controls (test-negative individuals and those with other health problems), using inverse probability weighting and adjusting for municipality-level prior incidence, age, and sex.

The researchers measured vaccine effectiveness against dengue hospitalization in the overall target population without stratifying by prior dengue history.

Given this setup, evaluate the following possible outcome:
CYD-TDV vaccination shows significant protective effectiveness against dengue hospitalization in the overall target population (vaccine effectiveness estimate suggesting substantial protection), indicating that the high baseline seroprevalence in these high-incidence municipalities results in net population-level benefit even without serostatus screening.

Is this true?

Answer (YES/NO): NO